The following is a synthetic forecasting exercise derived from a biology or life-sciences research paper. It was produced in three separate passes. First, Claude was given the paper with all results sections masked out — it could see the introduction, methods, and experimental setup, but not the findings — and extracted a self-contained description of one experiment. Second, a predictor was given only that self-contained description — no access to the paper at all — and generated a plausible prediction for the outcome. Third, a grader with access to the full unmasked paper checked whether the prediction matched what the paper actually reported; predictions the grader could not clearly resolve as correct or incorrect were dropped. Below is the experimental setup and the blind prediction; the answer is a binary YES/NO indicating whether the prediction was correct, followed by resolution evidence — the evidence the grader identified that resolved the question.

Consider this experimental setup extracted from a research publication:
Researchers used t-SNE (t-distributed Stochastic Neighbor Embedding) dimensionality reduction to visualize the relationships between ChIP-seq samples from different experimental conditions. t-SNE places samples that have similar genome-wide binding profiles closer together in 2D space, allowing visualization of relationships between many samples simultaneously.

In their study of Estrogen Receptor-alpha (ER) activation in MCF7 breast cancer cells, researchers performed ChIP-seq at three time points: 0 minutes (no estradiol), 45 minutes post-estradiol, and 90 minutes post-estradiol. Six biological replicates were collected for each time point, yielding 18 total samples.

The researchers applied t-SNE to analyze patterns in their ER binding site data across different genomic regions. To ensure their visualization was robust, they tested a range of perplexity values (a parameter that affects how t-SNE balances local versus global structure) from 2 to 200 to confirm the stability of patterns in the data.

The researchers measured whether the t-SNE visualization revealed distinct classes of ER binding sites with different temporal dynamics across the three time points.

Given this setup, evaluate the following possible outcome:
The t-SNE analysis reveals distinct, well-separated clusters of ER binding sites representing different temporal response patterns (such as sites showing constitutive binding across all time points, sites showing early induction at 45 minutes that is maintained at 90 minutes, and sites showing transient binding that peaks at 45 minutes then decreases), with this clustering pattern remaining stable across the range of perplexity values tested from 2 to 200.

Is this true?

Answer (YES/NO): NO